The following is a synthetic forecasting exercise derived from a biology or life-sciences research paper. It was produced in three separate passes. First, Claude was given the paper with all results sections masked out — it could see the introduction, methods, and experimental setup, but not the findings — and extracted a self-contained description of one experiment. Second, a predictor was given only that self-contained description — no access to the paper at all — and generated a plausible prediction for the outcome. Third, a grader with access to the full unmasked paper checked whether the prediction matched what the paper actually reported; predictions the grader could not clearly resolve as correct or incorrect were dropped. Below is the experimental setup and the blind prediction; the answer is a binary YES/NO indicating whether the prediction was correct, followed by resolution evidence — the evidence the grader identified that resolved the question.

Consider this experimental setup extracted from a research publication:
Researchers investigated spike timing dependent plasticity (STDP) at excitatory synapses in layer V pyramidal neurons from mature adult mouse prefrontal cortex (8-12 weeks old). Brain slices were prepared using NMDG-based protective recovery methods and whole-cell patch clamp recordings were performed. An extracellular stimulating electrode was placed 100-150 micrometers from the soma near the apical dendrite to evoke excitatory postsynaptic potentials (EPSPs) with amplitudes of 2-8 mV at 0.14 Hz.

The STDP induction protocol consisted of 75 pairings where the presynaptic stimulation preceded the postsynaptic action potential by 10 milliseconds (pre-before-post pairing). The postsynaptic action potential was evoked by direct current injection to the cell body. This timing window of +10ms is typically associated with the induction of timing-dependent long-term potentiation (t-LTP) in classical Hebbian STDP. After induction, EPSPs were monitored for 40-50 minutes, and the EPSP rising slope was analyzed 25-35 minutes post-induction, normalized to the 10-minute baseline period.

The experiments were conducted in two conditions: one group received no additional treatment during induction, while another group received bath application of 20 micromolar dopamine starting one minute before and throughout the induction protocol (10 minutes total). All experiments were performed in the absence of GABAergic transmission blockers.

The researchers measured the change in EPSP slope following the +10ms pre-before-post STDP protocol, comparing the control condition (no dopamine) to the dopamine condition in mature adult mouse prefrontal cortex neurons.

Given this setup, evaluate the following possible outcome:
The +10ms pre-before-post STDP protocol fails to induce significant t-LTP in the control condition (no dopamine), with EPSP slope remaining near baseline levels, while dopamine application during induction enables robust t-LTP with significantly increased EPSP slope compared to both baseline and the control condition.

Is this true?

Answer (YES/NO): NO